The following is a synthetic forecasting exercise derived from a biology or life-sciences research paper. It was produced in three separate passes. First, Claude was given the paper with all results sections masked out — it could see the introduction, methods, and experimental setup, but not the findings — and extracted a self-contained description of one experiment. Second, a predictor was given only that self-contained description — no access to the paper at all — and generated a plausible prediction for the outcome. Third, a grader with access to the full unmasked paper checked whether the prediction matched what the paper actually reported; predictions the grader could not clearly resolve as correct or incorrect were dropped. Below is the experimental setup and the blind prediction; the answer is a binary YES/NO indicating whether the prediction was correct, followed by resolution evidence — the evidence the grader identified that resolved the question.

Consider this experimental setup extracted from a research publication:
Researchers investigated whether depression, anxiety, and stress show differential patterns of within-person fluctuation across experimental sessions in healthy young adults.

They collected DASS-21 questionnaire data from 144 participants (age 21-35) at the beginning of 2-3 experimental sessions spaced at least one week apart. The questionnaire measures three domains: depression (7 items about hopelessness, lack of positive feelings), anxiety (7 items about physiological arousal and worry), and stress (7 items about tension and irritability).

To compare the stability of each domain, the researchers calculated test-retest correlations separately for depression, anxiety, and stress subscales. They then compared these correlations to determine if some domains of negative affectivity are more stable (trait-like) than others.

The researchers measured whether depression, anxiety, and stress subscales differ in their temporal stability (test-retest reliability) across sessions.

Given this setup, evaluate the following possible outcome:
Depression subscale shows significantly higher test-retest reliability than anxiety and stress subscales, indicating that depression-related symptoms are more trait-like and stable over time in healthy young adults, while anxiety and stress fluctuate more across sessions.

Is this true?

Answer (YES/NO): NO